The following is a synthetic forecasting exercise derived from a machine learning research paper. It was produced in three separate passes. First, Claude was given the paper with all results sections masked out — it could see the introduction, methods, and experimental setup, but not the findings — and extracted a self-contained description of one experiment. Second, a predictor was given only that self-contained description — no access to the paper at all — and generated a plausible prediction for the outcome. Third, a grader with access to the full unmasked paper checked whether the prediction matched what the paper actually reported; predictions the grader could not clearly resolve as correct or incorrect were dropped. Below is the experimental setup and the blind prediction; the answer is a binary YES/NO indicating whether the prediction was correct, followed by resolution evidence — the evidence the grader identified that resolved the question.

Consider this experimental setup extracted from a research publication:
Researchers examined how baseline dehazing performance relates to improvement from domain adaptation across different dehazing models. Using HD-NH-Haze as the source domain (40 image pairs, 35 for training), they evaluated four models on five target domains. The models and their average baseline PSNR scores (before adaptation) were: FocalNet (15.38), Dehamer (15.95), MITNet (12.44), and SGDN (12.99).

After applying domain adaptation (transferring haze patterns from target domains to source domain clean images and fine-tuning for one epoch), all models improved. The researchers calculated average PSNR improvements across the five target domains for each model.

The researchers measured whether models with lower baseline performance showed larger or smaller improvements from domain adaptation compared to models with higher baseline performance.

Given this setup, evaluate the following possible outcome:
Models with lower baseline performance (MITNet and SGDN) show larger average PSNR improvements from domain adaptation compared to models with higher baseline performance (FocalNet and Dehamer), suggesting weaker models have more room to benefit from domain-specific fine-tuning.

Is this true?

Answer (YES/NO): YES